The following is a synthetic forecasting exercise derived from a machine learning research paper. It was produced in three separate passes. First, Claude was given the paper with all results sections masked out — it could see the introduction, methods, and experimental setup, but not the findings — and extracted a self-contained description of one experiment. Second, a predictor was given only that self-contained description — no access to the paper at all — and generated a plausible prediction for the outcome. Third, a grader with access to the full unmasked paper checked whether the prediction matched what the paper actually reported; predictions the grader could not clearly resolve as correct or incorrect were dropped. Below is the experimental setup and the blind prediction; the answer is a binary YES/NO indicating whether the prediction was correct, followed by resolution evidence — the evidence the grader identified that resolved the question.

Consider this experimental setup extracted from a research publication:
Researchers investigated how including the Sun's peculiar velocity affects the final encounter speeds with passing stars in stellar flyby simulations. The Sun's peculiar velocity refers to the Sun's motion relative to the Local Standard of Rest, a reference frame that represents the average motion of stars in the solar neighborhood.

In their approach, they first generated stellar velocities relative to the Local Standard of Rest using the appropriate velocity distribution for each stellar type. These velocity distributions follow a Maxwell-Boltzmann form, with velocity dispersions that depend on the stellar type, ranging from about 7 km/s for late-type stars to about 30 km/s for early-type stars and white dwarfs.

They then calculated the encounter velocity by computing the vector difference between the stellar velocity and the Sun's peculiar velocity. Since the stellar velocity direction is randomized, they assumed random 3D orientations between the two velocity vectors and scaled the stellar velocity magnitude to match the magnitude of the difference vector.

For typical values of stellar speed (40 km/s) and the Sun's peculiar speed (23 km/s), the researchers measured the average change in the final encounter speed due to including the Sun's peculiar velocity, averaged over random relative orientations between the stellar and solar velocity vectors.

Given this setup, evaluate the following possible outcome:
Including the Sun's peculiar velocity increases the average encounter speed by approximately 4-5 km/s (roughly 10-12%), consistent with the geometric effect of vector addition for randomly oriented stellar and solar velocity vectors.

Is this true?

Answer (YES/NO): YES